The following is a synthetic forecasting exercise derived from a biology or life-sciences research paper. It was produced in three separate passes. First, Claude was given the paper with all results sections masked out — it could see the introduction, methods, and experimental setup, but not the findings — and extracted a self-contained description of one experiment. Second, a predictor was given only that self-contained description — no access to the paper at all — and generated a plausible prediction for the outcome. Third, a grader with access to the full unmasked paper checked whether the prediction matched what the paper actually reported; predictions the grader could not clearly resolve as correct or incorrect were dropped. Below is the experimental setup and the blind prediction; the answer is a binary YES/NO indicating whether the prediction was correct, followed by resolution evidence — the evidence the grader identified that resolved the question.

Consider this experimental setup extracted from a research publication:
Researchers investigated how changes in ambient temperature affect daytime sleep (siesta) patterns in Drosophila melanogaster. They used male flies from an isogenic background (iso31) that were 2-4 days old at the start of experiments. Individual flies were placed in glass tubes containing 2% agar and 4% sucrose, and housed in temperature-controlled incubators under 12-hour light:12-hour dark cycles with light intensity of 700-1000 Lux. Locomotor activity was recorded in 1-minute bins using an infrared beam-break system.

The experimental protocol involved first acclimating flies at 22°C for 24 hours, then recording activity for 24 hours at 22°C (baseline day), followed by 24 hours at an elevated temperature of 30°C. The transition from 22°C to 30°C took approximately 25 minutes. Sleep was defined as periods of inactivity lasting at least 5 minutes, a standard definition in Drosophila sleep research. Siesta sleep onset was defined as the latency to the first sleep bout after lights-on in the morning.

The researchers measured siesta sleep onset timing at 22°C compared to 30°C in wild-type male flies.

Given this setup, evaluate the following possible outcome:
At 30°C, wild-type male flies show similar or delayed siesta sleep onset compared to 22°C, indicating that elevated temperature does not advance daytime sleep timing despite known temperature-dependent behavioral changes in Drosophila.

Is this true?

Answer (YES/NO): YES